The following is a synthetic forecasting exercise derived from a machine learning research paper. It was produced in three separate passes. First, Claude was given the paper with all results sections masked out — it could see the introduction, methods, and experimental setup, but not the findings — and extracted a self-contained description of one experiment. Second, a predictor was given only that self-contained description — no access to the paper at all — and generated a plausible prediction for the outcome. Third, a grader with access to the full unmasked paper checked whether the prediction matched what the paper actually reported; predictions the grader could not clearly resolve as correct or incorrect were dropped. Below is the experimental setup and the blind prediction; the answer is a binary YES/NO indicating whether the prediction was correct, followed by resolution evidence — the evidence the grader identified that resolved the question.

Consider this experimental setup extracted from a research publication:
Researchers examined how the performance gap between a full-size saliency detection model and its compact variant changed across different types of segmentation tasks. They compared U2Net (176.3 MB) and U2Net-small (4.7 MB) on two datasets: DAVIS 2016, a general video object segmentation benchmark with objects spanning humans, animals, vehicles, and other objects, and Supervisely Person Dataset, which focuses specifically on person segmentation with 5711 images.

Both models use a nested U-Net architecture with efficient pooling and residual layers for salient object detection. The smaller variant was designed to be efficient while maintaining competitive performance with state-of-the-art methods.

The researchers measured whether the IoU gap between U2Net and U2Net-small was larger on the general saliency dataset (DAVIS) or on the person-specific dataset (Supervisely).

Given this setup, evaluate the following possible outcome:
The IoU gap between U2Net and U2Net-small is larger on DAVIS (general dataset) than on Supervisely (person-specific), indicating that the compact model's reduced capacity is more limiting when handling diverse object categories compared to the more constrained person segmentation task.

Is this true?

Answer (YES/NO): NO